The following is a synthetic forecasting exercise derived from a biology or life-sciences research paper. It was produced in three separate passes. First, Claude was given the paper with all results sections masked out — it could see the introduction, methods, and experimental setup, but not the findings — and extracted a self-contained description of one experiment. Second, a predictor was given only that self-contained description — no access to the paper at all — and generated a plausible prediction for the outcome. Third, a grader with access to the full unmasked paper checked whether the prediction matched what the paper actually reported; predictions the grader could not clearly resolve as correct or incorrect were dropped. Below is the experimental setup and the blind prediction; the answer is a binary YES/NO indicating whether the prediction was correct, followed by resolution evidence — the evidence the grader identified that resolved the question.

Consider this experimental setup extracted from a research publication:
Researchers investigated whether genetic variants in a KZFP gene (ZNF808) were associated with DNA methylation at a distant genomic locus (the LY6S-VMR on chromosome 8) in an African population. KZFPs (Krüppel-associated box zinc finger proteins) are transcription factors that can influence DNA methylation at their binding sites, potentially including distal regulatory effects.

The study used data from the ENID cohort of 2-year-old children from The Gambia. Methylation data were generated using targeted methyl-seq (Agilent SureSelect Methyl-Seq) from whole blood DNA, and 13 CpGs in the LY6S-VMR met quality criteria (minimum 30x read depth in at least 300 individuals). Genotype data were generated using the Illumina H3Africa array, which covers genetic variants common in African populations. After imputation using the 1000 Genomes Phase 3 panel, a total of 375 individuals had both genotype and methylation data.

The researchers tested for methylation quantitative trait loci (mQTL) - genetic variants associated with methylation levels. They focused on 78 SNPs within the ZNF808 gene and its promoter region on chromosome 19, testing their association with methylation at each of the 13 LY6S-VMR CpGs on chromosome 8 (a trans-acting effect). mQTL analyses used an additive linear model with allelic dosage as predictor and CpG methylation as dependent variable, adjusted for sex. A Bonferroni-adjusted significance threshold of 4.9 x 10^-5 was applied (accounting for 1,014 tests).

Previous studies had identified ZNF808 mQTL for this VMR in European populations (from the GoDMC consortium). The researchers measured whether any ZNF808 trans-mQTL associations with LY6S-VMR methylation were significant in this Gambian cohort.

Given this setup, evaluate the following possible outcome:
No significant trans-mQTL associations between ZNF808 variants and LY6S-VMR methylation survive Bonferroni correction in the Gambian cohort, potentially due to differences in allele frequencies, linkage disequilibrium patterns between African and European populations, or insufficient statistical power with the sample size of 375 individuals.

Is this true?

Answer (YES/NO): NO